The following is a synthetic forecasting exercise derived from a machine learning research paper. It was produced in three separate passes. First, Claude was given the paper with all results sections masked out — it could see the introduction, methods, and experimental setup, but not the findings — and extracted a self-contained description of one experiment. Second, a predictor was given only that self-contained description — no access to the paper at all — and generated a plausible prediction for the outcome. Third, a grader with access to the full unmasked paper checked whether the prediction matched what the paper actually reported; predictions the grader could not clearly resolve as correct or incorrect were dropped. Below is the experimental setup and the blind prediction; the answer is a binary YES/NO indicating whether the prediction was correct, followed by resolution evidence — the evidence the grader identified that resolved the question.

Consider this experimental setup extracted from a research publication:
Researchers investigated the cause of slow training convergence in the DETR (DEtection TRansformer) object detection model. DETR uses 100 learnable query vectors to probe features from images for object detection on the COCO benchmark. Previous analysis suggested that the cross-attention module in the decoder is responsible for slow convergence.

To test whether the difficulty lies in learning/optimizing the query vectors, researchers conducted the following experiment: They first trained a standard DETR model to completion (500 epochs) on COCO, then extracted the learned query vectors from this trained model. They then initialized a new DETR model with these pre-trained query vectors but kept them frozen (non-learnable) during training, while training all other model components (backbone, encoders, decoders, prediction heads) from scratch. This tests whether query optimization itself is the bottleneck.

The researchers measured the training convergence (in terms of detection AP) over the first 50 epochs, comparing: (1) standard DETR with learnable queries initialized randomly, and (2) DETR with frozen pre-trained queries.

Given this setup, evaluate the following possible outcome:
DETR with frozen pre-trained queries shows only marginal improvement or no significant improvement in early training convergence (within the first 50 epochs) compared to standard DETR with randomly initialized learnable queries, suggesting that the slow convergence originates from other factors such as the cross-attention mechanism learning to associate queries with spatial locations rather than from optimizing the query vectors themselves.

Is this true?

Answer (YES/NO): YES